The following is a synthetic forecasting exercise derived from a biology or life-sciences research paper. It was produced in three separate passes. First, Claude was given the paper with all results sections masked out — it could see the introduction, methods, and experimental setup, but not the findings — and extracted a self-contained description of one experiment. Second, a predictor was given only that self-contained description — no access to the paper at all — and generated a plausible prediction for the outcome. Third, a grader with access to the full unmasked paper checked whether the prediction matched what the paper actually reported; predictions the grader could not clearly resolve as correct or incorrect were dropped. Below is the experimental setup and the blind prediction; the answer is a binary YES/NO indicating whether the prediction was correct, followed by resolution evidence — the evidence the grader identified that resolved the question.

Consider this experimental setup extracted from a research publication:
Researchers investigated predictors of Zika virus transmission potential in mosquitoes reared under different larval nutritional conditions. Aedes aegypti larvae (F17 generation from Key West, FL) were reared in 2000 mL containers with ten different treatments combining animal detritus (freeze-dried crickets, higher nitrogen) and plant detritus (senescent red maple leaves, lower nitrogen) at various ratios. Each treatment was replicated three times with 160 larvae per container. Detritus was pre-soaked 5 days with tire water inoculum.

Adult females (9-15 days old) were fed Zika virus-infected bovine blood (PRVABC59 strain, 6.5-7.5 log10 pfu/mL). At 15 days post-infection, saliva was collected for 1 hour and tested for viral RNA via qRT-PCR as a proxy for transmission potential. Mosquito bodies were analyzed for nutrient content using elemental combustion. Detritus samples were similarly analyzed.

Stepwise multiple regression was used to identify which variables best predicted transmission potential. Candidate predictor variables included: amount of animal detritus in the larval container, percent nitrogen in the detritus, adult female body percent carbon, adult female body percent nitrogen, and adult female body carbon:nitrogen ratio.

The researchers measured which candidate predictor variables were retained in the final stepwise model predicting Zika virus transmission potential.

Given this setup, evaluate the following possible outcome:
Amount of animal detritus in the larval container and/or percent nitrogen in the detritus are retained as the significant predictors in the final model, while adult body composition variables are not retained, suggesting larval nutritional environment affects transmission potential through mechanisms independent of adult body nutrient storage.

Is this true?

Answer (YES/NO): YES